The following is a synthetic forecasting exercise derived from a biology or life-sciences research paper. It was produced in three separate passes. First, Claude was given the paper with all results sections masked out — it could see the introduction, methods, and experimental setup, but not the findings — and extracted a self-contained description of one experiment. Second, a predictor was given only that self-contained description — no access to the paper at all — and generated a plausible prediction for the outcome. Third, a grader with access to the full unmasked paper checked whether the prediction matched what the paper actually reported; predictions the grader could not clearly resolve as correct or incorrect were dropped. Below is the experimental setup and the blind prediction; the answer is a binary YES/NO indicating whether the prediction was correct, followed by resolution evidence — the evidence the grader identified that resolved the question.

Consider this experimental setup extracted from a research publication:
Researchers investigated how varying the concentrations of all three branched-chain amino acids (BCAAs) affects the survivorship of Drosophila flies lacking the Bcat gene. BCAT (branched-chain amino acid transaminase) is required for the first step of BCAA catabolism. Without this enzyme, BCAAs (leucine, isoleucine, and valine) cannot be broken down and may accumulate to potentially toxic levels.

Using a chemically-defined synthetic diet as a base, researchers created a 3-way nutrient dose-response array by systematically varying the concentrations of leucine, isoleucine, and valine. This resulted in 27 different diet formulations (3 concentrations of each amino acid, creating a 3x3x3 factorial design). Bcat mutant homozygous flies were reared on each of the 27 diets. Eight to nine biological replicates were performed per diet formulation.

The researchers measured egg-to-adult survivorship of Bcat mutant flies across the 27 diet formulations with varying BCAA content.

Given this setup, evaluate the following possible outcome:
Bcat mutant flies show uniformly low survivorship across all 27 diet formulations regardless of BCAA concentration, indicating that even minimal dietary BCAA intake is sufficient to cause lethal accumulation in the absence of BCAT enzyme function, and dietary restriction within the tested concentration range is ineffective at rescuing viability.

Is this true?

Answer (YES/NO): NO